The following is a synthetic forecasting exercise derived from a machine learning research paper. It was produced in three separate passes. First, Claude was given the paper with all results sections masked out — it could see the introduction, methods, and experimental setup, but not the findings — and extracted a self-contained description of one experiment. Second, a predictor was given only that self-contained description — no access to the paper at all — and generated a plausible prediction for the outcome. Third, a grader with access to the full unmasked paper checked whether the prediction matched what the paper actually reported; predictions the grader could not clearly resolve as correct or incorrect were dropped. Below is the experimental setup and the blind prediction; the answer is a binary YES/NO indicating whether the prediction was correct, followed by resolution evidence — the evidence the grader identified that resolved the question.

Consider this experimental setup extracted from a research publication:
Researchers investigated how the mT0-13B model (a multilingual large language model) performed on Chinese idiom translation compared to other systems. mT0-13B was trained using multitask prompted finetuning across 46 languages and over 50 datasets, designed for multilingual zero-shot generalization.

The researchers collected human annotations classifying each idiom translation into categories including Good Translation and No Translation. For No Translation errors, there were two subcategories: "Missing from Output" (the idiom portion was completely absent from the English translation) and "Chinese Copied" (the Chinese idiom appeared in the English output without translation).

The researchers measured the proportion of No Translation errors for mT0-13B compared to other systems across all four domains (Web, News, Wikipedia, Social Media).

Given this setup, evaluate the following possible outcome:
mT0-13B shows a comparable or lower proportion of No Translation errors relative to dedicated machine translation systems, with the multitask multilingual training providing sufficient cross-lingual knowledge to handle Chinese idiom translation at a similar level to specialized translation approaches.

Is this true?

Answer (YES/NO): NO